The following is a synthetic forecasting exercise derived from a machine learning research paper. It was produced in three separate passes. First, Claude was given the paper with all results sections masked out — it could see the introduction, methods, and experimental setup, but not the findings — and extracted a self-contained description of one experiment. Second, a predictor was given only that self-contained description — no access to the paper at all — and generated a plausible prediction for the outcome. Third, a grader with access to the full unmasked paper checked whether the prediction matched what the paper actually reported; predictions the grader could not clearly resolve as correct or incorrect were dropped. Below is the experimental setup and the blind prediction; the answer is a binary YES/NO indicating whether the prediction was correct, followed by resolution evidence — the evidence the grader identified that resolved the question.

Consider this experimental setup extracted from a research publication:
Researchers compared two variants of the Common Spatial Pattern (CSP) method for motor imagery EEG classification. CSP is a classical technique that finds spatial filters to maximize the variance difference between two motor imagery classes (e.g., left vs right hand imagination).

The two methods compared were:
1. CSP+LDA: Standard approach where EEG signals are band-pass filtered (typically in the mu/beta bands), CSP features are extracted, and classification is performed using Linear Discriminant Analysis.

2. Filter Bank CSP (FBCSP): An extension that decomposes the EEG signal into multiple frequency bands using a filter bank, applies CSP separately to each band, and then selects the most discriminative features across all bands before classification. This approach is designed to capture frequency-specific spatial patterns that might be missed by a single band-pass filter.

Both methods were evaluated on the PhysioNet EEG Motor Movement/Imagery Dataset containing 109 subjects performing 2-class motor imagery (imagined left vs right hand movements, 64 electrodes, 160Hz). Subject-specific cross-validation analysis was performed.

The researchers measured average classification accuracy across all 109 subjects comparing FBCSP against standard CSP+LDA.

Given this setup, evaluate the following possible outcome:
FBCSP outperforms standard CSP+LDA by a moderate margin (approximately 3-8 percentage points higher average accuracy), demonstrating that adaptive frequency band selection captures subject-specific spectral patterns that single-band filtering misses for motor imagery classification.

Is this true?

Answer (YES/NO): NO